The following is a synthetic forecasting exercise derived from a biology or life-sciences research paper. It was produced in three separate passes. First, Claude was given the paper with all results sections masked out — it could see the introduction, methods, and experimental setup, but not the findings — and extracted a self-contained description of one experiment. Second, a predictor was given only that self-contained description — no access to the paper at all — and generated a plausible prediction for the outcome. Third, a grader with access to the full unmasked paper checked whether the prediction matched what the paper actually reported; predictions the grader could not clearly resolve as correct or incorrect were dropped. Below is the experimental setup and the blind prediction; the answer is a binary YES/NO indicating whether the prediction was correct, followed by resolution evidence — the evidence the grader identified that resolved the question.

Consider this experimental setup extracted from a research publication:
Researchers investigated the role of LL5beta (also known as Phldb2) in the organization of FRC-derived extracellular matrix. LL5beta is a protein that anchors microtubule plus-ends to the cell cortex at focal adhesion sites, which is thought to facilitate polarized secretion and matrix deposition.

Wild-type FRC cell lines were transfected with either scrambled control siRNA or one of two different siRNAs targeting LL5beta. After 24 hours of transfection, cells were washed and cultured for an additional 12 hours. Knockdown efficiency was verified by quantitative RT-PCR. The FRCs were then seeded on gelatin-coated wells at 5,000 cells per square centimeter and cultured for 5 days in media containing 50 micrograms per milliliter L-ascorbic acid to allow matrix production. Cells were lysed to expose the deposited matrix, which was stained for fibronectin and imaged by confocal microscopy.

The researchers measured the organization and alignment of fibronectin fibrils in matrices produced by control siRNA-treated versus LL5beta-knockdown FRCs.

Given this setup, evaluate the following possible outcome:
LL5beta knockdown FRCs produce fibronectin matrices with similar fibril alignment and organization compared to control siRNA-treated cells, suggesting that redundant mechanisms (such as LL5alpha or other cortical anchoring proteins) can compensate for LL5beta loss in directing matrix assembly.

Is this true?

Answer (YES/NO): NO